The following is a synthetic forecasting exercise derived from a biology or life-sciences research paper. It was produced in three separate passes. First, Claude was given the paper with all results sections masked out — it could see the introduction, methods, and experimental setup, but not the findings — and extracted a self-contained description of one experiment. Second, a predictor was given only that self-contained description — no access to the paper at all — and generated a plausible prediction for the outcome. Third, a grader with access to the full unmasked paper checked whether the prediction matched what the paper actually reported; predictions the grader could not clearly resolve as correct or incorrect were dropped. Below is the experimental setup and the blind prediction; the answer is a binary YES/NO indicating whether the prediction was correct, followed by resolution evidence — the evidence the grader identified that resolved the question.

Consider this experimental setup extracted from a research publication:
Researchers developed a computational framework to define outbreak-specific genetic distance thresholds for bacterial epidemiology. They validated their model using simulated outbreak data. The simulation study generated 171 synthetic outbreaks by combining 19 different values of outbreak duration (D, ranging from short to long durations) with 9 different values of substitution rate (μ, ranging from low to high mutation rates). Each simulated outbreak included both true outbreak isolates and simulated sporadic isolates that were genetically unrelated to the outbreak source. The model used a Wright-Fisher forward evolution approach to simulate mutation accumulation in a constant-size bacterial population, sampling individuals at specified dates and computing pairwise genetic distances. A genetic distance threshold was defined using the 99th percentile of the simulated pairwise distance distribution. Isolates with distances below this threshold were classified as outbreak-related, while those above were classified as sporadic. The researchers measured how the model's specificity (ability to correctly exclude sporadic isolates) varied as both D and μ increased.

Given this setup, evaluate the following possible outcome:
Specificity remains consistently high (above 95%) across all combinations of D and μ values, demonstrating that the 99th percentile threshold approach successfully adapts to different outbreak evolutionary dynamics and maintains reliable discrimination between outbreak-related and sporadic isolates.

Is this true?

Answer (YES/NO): NO